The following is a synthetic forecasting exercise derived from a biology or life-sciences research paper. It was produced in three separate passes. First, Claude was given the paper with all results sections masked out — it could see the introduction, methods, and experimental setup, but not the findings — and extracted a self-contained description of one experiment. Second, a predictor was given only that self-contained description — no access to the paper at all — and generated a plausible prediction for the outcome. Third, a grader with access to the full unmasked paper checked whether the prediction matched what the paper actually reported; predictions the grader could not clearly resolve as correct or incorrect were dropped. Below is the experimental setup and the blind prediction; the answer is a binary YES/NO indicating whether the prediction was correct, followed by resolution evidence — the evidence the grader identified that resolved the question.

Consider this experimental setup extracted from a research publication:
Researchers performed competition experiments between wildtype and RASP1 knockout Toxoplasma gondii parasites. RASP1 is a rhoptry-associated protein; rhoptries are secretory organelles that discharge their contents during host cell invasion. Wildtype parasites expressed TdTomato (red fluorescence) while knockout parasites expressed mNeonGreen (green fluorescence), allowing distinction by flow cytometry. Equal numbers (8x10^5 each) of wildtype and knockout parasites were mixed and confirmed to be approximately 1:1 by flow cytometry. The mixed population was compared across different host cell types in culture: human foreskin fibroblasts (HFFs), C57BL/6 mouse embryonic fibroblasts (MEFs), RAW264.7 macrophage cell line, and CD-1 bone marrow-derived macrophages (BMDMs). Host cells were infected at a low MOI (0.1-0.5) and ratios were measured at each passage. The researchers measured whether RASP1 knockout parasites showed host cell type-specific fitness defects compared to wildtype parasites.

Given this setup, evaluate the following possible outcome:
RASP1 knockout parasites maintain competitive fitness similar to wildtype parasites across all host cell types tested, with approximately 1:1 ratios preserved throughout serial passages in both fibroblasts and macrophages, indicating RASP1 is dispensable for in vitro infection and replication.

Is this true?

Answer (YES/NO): NO